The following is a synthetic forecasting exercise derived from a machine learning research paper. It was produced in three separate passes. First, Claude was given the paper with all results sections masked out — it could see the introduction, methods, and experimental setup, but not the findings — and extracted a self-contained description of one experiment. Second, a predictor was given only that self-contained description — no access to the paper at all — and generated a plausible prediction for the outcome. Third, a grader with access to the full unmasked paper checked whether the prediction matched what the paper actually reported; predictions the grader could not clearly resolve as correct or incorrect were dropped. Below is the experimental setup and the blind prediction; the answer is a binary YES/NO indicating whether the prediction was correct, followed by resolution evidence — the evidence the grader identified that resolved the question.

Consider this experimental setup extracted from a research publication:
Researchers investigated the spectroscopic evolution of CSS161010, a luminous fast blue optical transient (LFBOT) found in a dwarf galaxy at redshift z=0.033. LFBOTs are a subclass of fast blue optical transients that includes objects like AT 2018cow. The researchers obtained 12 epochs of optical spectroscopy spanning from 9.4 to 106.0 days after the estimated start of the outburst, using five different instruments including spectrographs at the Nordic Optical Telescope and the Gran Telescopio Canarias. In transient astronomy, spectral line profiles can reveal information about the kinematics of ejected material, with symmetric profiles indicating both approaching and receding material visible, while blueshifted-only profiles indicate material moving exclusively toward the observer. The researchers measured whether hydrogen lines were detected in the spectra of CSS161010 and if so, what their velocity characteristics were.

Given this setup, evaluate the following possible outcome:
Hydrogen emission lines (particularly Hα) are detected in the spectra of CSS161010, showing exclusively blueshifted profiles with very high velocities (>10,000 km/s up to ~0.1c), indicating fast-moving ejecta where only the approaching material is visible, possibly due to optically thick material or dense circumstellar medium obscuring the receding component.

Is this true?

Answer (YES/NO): YES